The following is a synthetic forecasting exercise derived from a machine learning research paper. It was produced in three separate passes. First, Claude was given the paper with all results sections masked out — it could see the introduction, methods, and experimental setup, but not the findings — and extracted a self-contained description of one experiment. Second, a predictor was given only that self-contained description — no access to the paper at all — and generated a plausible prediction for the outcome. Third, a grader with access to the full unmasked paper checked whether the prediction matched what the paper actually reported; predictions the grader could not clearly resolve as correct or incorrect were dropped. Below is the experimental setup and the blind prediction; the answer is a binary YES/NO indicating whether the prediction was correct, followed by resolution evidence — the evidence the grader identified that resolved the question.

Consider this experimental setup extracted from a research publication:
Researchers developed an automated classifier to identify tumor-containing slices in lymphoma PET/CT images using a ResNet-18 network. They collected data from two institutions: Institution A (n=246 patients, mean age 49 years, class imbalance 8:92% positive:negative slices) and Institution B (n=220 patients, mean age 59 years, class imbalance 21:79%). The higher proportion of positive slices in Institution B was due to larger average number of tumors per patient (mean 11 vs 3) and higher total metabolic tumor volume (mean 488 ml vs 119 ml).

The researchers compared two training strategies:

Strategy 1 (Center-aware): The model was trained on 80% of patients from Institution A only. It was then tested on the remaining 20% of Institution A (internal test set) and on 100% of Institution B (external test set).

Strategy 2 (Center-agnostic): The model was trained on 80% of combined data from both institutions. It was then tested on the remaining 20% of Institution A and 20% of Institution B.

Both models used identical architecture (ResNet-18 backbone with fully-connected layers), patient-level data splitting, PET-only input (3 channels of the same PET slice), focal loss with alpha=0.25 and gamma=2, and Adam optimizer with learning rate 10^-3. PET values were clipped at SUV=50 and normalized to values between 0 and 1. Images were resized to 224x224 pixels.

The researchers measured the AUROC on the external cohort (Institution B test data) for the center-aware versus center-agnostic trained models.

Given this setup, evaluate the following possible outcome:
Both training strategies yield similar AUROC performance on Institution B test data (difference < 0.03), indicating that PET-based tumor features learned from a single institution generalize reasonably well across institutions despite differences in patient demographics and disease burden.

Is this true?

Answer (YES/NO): NO